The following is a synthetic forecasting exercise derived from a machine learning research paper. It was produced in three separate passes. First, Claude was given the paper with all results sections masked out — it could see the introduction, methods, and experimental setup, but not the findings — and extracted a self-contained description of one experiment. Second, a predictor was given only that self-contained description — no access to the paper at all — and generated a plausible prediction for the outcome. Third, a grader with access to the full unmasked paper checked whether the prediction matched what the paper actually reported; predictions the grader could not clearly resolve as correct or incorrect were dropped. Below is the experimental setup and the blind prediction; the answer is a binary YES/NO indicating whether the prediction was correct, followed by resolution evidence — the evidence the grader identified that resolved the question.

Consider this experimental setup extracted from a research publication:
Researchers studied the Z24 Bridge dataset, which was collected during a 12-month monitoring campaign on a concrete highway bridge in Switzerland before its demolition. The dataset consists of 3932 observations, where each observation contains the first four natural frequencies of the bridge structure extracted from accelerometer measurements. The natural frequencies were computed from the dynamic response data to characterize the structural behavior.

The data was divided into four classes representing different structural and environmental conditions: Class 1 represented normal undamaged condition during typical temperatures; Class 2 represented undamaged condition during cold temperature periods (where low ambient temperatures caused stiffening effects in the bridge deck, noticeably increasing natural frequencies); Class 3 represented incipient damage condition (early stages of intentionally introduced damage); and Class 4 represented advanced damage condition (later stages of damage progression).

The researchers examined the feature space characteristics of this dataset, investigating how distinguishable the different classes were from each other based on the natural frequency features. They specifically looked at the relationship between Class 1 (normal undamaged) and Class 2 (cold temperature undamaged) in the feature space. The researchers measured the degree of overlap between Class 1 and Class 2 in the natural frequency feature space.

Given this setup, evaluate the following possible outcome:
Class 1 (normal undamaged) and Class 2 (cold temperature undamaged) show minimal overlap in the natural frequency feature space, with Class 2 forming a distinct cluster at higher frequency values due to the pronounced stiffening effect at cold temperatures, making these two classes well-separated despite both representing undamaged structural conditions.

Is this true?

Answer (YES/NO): NO